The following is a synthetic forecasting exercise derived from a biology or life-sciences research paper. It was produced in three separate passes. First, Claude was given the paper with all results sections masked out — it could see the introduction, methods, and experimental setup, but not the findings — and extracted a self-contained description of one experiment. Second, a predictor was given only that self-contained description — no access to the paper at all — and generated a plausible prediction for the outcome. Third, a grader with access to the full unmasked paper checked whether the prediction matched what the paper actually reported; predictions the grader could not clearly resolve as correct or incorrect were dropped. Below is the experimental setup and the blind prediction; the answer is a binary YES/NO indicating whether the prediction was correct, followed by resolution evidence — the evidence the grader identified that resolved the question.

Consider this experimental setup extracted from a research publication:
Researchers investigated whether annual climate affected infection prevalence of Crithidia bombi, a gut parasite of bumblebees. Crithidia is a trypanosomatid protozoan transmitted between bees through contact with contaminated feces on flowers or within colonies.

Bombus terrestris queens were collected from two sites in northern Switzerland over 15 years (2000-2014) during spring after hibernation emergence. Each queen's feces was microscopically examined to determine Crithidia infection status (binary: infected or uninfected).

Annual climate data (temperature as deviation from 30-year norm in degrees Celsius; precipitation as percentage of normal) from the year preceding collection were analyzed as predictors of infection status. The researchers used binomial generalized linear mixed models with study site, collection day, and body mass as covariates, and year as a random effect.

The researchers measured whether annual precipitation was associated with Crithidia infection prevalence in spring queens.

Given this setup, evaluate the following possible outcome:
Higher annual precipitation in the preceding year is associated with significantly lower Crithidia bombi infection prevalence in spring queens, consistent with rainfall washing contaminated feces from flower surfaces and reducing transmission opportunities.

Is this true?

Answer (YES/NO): NO